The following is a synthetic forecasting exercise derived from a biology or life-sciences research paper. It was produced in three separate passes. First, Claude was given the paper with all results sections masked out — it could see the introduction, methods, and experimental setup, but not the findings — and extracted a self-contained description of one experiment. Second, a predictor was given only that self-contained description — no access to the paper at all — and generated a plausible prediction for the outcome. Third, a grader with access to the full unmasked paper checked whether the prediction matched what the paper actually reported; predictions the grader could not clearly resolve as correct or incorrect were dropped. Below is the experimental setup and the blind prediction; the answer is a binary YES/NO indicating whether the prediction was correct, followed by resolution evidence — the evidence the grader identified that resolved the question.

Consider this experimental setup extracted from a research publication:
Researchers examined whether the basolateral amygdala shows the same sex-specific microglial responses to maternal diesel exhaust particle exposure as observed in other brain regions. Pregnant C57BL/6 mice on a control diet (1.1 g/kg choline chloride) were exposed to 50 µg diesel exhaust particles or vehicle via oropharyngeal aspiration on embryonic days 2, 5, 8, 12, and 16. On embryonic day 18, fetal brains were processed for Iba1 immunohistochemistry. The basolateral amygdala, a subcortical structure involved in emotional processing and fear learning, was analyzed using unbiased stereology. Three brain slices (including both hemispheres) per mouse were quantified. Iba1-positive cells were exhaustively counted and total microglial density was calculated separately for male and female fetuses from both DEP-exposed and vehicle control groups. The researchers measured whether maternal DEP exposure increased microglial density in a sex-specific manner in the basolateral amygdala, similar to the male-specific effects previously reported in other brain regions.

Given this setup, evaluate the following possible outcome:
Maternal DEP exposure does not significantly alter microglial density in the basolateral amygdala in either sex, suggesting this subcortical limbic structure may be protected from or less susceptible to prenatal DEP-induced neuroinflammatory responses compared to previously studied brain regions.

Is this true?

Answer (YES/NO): NO